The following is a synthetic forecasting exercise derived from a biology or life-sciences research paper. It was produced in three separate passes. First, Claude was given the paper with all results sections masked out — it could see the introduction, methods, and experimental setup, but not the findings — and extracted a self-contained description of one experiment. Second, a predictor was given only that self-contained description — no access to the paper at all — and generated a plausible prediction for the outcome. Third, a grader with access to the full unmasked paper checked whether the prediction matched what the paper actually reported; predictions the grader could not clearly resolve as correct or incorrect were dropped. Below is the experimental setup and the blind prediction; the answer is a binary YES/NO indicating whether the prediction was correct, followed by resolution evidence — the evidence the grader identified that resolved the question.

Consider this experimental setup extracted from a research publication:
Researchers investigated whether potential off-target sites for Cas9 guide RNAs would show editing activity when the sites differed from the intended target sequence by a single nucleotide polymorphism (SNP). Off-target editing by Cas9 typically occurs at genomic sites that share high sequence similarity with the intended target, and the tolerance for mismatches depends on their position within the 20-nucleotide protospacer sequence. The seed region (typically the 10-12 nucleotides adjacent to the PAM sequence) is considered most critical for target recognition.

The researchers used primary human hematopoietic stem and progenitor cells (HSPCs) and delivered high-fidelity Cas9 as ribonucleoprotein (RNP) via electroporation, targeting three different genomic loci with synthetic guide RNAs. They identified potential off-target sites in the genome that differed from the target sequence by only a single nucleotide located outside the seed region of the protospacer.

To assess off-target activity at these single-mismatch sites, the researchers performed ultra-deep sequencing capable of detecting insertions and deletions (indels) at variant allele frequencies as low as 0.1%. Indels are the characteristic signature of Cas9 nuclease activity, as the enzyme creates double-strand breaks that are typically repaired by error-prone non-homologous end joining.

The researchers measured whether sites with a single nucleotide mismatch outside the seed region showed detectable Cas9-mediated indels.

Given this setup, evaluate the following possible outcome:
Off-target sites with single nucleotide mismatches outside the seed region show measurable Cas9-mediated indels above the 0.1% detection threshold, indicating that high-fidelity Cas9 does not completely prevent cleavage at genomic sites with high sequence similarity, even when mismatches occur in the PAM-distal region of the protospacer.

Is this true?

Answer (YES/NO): YES